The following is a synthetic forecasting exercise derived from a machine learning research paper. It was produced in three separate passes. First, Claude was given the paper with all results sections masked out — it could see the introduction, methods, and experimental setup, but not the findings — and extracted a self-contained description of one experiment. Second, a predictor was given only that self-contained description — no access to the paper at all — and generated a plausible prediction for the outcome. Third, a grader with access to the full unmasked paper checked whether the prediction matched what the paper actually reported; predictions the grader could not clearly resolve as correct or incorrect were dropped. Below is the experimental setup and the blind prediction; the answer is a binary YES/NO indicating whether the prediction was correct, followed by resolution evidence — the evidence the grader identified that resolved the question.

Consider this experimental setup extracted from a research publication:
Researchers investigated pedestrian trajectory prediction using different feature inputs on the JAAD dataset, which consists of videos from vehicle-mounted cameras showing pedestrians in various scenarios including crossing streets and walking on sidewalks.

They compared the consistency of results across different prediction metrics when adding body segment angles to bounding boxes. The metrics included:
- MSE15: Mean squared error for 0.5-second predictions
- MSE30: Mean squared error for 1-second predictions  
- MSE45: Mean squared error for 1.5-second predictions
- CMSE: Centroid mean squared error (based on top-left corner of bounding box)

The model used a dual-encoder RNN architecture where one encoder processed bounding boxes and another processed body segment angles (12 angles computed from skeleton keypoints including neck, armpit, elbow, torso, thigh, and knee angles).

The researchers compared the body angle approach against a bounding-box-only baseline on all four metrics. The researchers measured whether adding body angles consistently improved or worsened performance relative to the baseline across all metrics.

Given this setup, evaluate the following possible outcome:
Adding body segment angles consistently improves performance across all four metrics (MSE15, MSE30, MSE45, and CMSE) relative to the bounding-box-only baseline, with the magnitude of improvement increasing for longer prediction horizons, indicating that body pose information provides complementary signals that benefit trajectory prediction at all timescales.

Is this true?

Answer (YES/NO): NO